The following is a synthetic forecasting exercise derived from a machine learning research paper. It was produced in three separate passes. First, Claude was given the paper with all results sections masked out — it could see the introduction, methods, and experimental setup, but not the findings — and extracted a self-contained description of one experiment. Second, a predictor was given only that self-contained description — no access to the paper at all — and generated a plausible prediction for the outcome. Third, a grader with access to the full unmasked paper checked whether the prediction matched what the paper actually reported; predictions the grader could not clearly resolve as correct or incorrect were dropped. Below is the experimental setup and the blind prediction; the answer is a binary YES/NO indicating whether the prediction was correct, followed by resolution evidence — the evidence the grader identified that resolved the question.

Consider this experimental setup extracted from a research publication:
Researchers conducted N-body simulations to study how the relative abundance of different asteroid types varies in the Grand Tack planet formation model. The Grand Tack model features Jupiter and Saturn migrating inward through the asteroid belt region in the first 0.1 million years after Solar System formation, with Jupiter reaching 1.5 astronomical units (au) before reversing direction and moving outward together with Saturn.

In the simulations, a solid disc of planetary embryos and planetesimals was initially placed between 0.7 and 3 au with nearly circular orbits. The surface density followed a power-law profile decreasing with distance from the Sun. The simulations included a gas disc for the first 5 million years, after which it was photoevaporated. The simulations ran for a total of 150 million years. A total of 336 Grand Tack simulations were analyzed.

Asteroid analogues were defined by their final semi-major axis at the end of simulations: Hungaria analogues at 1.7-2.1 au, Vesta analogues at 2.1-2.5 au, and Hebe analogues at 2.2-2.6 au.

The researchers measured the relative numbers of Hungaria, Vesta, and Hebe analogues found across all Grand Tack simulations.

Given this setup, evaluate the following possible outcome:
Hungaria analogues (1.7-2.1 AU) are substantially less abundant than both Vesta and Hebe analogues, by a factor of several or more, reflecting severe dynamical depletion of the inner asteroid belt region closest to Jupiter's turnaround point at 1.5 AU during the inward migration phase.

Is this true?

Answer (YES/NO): NO